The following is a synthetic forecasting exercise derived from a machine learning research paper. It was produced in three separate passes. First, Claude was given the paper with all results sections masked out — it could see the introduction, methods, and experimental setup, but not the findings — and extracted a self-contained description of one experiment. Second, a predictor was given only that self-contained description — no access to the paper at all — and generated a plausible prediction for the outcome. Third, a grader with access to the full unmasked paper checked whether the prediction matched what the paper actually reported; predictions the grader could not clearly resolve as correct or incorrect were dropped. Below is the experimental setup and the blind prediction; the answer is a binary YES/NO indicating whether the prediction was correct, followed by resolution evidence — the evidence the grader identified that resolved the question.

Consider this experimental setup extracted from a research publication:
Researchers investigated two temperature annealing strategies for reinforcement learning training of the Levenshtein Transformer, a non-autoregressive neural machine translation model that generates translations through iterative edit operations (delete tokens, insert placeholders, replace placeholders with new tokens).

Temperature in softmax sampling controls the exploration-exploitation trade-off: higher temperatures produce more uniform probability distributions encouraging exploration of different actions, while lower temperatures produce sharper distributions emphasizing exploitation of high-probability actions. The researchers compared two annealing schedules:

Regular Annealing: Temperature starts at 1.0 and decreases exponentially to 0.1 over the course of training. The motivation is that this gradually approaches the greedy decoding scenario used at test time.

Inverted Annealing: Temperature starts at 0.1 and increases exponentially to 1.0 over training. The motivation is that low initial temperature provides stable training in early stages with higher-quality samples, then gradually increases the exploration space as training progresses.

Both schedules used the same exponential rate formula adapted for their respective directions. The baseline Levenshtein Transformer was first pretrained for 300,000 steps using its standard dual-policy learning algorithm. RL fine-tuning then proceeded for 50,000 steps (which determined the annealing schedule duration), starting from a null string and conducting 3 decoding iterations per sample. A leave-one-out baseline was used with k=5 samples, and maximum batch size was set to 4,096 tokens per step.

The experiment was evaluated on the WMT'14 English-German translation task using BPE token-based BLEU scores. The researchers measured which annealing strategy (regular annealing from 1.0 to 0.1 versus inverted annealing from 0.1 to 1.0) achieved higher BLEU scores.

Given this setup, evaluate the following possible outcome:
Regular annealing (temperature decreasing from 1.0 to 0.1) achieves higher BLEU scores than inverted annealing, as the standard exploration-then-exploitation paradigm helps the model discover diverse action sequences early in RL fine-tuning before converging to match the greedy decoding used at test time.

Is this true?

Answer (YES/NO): NO